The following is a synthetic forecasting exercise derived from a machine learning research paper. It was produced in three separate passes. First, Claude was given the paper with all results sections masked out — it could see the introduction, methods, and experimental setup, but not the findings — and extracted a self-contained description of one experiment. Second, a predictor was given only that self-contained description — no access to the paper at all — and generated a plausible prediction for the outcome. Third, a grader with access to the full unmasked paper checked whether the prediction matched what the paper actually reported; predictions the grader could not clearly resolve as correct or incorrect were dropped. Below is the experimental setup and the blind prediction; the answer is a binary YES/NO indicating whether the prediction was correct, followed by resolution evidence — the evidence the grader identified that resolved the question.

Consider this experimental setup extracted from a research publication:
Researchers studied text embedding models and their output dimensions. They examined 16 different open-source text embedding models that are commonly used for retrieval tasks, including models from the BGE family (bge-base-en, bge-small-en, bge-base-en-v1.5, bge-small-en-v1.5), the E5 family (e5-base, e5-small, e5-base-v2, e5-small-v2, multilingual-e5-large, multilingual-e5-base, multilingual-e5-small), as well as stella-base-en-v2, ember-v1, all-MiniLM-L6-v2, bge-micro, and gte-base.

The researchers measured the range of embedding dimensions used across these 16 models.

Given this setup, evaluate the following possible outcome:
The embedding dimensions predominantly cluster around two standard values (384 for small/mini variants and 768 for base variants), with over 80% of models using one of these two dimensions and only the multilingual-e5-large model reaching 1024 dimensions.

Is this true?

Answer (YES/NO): NO